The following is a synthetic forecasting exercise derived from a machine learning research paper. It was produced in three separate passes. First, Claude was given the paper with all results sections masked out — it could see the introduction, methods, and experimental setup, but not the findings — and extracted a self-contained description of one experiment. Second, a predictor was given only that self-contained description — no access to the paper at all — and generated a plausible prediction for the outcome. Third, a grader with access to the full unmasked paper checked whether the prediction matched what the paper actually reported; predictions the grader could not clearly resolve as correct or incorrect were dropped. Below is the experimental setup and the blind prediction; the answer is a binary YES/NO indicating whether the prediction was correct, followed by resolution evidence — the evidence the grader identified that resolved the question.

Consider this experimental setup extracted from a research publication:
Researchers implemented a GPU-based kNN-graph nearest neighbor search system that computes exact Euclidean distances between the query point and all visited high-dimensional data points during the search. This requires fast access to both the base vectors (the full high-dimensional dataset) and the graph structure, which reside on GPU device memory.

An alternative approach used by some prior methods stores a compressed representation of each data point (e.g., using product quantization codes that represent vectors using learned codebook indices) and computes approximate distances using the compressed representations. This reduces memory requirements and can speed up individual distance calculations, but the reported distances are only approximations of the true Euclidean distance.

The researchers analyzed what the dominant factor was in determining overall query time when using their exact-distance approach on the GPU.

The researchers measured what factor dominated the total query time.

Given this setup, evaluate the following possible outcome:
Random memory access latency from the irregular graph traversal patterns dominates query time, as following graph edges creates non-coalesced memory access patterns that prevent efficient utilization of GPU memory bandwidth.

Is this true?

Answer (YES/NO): NO